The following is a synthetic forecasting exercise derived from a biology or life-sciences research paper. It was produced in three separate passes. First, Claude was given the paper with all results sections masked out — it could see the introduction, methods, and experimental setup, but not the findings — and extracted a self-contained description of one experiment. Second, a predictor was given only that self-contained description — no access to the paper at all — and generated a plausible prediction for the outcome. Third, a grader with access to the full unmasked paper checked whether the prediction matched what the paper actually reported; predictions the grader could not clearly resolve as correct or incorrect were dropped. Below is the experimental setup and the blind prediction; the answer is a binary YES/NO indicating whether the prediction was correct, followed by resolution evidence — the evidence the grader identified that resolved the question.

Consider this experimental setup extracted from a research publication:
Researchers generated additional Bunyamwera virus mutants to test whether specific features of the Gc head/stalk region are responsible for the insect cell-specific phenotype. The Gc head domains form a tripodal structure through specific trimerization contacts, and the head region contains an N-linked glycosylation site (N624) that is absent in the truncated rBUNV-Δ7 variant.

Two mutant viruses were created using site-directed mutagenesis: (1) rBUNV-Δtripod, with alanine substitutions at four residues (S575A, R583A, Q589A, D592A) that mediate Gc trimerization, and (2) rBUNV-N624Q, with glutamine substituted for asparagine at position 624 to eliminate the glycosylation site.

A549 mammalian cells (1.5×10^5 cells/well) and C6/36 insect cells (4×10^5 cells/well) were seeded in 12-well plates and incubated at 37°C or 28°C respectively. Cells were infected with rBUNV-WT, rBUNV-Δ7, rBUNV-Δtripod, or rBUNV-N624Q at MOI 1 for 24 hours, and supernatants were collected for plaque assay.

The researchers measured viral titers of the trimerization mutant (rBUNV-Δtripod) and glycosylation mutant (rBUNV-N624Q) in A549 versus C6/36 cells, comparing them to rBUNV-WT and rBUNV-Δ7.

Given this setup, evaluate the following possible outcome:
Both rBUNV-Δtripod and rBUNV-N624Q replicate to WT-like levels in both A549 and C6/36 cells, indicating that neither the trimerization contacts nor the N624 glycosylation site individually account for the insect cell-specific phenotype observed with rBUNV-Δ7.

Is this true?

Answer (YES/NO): NO